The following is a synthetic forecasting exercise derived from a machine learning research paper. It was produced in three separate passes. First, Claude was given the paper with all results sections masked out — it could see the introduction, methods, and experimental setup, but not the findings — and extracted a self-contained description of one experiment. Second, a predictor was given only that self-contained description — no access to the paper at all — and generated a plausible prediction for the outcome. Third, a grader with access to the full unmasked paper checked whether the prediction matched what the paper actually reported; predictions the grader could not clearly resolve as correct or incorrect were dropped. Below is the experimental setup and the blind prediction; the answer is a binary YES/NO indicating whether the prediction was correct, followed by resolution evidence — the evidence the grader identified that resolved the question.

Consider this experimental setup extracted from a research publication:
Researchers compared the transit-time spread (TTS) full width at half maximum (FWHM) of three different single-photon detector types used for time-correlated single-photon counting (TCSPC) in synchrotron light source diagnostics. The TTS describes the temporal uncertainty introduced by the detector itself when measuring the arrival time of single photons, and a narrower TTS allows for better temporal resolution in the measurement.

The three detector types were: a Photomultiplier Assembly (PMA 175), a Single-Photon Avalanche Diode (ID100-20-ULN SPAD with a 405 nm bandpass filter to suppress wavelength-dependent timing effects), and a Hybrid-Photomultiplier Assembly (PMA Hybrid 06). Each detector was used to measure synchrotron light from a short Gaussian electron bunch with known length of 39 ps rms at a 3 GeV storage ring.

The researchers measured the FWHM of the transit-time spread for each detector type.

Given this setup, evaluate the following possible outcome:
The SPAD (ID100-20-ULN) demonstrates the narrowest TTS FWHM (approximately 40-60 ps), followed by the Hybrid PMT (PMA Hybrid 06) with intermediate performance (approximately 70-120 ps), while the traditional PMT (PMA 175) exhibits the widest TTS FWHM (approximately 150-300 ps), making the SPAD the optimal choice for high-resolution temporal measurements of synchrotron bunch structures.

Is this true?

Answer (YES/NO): NO